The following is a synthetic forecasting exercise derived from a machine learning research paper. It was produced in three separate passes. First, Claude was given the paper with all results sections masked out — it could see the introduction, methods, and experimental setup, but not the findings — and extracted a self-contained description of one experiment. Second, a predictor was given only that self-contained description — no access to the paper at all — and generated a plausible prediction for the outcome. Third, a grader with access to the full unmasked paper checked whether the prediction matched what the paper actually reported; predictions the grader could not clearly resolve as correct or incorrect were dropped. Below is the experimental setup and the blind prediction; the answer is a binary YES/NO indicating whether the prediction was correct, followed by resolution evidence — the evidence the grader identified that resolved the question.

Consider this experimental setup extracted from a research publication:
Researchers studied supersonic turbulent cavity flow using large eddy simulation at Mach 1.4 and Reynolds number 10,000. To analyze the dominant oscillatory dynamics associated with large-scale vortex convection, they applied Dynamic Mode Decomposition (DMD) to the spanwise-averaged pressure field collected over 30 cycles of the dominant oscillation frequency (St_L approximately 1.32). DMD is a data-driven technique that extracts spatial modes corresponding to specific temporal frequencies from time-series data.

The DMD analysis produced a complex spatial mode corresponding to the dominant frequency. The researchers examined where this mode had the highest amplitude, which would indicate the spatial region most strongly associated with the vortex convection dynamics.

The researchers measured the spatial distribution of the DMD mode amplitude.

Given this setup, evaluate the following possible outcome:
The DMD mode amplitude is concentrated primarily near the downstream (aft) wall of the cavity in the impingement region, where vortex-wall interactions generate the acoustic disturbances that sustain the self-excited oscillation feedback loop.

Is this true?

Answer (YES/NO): NO